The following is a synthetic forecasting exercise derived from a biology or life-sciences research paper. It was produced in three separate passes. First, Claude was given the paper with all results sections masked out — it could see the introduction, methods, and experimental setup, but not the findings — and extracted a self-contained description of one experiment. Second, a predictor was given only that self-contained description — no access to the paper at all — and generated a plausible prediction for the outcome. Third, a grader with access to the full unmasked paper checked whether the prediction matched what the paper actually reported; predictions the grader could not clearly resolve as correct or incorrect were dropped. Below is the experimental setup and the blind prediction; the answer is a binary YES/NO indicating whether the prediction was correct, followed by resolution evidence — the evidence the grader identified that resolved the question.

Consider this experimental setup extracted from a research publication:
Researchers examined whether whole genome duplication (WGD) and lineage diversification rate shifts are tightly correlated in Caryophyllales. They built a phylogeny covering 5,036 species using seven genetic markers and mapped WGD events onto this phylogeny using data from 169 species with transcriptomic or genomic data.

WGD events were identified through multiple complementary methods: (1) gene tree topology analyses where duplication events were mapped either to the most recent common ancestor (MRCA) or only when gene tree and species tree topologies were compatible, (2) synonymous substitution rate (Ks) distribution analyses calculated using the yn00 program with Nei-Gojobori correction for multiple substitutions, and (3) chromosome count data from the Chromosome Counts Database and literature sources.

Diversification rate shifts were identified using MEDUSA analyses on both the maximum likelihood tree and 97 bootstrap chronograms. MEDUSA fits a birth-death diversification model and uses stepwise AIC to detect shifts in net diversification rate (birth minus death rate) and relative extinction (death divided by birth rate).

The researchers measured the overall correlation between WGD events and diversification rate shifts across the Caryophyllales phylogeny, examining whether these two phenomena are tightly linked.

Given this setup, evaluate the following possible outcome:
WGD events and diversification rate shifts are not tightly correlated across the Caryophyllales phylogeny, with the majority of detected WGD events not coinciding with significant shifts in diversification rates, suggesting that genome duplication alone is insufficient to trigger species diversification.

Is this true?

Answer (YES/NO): YES